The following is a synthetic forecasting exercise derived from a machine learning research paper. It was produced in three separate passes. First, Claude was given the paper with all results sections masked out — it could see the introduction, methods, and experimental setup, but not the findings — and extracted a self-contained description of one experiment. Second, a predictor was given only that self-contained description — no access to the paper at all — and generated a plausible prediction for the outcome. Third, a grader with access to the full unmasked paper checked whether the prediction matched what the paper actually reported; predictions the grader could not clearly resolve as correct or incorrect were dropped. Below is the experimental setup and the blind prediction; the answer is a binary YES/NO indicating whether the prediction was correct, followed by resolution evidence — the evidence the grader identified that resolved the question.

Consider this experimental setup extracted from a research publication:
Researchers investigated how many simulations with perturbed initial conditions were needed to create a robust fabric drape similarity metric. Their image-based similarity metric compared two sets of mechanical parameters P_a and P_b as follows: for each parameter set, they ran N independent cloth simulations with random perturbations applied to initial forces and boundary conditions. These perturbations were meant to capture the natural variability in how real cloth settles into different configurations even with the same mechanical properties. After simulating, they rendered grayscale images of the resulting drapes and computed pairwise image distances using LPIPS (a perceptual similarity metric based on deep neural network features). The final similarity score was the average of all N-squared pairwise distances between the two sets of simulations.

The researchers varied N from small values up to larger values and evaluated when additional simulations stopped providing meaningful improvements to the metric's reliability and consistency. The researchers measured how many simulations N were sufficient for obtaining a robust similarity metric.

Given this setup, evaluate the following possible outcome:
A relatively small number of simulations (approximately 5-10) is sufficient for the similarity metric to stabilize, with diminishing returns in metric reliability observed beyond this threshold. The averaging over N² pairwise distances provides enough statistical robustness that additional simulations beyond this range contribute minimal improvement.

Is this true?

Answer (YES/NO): YES